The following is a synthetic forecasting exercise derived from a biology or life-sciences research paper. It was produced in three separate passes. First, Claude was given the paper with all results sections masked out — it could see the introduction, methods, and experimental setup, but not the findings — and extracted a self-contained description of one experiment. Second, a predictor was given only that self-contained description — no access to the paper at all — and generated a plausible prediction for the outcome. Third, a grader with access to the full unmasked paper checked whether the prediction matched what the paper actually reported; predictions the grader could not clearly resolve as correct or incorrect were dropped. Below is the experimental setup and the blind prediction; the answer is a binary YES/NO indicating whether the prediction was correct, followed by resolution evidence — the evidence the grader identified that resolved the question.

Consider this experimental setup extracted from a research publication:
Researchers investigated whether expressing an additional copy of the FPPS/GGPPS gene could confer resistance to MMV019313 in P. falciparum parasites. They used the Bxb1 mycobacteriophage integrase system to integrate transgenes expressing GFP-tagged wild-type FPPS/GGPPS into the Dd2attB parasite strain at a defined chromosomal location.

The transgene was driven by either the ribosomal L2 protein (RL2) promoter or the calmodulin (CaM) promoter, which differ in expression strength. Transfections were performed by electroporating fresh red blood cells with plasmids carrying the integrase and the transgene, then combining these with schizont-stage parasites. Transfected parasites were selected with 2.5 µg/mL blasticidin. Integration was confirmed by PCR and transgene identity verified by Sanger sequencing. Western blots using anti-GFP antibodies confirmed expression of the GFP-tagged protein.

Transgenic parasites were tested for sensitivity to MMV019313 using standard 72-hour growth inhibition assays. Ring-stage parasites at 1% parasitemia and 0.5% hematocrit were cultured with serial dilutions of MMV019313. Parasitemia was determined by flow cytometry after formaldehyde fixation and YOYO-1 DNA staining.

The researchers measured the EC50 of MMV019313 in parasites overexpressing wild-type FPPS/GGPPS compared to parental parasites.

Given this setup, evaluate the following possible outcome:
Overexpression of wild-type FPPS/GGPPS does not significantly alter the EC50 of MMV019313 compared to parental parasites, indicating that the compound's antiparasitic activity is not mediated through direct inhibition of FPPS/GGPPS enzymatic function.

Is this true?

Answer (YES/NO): NO